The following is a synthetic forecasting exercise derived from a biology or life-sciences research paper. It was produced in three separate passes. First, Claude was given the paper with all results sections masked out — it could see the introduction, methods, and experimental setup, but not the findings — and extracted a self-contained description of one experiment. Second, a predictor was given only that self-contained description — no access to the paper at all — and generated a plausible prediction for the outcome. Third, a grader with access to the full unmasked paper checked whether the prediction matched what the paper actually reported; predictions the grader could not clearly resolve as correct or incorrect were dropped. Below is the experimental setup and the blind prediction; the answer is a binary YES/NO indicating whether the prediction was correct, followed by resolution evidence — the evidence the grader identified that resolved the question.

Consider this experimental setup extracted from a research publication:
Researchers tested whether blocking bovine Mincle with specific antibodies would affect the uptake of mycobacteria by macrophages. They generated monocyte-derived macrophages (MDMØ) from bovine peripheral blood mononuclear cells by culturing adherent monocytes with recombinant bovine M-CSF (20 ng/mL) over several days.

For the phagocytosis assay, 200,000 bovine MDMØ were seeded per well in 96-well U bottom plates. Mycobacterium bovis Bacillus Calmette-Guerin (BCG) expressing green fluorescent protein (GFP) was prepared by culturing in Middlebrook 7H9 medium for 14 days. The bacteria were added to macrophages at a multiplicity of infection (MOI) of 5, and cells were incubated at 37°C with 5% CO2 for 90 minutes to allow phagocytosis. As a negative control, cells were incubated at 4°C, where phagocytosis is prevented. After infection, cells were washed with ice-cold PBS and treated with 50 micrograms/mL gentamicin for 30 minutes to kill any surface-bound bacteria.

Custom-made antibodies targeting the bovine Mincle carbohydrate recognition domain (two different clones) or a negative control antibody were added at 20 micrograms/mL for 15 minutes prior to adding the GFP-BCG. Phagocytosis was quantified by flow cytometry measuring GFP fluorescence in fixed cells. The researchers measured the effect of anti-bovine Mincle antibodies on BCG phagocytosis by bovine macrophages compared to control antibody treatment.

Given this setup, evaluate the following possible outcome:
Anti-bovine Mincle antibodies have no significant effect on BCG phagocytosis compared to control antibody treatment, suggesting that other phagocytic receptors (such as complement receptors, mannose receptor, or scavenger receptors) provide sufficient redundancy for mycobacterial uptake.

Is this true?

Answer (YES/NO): YES